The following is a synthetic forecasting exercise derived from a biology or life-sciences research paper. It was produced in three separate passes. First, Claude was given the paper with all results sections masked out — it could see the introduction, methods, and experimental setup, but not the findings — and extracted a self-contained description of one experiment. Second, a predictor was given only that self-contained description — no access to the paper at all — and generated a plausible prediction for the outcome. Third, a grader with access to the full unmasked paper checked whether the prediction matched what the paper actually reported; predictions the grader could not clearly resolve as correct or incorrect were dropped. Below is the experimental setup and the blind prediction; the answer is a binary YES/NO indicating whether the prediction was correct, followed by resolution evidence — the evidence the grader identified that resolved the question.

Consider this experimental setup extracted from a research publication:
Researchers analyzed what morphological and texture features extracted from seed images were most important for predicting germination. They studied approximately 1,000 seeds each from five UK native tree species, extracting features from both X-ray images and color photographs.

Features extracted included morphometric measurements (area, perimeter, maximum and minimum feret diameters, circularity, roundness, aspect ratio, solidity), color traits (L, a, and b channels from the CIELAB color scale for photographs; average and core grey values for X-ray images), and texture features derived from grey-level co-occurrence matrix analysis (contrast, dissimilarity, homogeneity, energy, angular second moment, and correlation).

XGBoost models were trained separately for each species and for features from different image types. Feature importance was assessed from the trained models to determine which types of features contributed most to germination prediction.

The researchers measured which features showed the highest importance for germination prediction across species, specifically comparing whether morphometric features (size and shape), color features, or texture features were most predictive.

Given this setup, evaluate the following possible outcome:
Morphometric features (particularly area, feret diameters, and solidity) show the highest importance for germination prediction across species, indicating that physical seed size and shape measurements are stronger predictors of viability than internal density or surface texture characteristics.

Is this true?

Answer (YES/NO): NO